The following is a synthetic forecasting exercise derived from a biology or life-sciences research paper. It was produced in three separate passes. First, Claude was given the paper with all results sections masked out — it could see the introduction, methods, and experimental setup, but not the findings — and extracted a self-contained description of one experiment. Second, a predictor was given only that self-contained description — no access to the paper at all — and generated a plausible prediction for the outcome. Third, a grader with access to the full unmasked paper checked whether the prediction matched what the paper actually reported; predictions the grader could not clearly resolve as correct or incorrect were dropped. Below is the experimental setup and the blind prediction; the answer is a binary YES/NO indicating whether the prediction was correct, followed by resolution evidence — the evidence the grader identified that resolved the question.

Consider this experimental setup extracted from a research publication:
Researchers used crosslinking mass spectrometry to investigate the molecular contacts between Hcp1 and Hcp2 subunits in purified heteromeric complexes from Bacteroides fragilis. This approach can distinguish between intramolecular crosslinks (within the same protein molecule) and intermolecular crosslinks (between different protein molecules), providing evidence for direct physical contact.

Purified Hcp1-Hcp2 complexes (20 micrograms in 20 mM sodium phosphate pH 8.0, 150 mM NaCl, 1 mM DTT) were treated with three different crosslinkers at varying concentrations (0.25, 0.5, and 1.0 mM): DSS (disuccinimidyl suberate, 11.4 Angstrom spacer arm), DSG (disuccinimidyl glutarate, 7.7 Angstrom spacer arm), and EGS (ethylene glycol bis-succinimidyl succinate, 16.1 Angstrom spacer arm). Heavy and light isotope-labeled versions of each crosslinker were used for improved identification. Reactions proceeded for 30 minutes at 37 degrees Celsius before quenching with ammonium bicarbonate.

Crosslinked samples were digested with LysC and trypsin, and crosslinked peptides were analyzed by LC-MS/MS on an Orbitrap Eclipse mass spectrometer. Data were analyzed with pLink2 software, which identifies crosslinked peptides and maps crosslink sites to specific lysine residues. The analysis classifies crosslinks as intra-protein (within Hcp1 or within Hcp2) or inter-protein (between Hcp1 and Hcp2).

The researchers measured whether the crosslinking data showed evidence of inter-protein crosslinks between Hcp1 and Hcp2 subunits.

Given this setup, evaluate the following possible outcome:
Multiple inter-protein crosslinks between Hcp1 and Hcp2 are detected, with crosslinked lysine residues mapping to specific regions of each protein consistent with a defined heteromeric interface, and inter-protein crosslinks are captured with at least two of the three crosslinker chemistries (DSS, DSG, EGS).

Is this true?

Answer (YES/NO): YES